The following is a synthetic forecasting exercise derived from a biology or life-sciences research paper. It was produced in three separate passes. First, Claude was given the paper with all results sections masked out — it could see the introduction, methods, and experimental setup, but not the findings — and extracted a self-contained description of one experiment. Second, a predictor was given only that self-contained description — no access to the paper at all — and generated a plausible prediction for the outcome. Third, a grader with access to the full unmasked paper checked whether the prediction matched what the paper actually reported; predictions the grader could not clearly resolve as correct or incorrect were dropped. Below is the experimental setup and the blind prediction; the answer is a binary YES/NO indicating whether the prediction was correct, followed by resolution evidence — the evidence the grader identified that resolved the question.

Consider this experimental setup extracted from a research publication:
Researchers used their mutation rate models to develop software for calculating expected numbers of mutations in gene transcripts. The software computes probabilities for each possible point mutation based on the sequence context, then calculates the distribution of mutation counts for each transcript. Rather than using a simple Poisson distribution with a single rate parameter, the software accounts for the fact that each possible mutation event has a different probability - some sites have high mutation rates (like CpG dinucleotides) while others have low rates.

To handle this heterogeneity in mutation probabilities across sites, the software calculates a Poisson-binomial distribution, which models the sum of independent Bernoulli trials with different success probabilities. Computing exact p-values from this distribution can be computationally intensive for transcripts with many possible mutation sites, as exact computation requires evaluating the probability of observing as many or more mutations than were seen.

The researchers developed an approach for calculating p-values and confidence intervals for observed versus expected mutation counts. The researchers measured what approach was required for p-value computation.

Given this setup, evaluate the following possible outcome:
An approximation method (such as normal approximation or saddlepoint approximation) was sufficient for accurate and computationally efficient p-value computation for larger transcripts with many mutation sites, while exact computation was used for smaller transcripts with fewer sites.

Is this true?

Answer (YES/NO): NO